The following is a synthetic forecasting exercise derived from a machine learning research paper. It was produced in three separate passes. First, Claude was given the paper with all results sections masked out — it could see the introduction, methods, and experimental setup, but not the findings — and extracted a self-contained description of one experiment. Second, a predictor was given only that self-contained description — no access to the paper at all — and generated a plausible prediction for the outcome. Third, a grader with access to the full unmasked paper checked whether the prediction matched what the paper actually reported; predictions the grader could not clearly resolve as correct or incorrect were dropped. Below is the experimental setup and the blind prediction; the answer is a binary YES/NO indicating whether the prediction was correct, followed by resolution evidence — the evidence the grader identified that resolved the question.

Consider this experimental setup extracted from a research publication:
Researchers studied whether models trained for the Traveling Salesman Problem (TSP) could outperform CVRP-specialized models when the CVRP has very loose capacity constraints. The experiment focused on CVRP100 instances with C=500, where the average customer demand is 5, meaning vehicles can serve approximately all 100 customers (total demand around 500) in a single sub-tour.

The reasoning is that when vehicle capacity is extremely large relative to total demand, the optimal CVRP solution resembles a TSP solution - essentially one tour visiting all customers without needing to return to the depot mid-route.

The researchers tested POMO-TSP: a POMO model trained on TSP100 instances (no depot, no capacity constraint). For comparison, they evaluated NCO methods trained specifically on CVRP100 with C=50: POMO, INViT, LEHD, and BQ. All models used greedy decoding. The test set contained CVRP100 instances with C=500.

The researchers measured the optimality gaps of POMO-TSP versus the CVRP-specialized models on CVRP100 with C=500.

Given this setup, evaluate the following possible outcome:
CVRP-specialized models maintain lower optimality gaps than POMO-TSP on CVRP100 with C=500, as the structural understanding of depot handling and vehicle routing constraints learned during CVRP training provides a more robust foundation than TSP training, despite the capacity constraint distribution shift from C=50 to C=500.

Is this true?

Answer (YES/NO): NO